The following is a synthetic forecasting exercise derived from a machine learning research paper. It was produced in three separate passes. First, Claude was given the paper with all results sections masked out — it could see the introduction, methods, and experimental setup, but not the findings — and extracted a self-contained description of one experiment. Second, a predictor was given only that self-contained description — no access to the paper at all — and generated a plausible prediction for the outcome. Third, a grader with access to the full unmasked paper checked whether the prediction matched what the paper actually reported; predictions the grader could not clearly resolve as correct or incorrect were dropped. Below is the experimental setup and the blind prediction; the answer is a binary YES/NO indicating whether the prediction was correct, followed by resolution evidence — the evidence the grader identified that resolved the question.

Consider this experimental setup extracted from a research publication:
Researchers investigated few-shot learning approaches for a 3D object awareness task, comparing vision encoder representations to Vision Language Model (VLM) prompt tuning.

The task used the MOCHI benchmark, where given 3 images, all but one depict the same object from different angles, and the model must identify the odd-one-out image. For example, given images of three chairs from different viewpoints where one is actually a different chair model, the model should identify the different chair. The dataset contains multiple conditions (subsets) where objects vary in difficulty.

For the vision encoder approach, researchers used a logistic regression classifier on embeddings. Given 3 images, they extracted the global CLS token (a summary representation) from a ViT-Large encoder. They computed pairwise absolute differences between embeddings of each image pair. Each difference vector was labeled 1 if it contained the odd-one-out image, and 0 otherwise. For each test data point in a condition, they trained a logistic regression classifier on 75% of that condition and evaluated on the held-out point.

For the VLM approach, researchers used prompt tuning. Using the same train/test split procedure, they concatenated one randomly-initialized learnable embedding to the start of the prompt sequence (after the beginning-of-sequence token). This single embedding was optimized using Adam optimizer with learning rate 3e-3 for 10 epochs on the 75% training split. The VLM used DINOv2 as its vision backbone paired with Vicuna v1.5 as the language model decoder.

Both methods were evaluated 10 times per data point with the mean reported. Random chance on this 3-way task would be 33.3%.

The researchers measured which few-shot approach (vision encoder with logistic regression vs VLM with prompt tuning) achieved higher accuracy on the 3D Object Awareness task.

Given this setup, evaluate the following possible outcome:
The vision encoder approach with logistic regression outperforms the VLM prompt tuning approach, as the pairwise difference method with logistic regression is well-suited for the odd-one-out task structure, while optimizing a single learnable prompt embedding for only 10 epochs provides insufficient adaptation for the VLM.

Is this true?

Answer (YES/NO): YES